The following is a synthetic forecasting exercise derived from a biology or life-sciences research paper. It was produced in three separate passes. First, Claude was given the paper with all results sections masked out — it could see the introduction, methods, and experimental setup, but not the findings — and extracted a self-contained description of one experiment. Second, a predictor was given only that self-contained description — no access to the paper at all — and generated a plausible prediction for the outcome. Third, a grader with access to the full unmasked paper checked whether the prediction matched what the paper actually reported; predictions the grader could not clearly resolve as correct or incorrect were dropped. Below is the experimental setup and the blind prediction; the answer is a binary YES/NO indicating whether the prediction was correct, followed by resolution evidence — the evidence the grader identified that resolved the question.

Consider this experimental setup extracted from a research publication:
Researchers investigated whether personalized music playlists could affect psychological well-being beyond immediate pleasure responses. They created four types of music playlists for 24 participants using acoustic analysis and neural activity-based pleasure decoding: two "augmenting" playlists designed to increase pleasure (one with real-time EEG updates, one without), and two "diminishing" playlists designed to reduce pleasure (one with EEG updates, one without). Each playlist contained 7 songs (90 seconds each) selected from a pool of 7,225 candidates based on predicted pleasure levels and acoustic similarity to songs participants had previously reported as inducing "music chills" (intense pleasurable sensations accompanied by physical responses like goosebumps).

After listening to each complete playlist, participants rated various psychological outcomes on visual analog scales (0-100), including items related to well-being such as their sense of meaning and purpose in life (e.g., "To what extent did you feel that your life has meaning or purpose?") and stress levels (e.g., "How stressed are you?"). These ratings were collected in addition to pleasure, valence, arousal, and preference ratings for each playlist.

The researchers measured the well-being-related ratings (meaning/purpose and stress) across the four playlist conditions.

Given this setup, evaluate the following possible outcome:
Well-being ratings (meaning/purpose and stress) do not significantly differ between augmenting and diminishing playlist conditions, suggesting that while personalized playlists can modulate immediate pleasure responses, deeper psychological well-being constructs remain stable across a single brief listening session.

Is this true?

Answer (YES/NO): NO